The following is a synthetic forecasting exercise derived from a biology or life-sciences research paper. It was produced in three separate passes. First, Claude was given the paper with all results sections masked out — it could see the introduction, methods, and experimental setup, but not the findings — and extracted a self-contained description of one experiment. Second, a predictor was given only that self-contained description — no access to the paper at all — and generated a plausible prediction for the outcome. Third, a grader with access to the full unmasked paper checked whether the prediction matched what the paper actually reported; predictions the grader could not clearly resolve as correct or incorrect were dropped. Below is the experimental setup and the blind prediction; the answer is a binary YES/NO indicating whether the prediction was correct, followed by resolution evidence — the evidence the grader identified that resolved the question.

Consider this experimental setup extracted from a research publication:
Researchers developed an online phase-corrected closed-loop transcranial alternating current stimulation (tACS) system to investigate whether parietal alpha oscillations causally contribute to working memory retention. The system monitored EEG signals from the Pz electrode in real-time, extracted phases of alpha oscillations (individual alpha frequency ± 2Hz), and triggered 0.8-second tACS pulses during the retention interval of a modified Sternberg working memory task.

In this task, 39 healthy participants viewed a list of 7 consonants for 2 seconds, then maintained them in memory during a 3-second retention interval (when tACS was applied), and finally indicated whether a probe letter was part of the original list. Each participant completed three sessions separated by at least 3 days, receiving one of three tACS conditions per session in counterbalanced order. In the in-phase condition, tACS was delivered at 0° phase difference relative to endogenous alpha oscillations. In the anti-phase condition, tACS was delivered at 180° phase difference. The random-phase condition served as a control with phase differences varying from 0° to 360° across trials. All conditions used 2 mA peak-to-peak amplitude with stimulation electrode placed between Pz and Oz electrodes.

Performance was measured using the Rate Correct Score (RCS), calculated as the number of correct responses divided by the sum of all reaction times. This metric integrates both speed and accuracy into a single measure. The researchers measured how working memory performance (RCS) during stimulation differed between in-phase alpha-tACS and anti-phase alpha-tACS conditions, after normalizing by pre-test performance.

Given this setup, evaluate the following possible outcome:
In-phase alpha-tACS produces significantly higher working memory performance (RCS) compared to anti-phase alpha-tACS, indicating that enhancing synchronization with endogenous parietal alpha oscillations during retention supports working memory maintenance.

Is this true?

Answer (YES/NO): YES